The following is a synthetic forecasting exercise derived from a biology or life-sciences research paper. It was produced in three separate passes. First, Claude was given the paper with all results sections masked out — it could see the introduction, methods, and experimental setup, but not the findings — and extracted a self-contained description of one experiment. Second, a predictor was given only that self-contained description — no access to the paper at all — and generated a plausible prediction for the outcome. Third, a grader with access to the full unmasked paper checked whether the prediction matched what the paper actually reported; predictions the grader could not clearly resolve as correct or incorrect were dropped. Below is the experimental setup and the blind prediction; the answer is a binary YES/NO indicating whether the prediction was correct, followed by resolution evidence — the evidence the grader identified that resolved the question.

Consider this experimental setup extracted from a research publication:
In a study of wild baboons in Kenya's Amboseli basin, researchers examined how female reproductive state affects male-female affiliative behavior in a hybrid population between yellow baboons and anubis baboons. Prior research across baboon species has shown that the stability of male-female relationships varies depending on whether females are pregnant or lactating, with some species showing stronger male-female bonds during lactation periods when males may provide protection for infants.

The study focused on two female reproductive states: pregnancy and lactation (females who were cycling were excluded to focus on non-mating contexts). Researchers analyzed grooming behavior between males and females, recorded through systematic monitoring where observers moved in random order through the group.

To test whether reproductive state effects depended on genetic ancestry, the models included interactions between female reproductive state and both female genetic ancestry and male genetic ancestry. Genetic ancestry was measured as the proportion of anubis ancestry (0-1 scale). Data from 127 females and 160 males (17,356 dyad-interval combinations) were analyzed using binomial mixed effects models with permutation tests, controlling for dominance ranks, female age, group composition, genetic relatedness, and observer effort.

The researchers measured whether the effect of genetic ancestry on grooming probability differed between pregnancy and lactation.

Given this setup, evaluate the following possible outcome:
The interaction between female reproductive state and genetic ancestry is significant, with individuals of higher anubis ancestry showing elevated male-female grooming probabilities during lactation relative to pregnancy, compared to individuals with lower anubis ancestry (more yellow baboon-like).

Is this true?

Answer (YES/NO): NO